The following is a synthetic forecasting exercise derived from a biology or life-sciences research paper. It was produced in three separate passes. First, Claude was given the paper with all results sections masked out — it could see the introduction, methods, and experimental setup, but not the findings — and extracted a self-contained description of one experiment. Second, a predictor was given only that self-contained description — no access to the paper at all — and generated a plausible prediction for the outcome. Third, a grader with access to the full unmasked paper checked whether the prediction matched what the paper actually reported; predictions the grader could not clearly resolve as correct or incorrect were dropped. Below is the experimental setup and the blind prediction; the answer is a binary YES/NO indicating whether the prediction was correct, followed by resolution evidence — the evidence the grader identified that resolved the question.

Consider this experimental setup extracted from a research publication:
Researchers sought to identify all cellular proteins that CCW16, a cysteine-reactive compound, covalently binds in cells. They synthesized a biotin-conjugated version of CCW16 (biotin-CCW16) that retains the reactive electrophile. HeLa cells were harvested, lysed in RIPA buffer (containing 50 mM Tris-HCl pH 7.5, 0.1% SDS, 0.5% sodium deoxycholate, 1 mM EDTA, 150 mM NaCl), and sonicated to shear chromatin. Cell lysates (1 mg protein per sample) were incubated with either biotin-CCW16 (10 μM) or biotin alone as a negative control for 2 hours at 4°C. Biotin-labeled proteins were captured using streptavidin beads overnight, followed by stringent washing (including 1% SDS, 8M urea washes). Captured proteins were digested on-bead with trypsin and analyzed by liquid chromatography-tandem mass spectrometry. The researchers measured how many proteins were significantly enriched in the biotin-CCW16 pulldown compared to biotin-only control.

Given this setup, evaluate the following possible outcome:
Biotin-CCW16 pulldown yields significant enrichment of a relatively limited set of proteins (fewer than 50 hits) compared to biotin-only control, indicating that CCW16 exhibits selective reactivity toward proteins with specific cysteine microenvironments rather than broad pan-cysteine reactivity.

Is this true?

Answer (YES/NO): NO